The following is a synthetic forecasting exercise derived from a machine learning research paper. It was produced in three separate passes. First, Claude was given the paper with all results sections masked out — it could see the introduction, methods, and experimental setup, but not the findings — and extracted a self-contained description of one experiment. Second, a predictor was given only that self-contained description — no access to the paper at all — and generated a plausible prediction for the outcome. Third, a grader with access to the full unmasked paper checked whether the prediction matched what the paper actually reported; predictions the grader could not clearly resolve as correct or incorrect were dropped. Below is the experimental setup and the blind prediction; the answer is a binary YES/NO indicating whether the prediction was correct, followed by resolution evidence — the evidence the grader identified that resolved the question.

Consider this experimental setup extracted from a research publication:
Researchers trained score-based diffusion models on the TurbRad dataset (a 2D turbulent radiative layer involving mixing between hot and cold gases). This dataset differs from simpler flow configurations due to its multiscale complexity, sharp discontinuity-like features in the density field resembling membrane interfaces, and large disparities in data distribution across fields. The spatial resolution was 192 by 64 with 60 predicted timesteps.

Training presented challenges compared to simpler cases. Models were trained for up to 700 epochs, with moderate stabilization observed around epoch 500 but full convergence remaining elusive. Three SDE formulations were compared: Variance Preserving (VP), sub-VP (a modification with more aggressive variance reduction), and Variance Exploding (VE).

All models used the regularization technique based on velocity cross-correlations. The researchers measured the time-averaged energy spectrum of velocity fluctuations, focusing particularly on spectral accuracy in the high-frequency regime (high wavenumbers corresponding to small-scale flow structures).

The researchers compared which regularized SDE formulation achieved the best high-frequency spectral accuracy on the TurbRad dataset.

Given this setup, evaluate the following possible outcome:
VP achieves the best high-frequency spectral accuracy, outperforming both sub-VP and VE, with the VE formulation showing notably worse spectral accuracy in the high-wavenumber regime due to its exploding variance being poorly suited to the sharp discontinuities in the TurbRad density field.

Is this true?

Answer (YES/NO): NO